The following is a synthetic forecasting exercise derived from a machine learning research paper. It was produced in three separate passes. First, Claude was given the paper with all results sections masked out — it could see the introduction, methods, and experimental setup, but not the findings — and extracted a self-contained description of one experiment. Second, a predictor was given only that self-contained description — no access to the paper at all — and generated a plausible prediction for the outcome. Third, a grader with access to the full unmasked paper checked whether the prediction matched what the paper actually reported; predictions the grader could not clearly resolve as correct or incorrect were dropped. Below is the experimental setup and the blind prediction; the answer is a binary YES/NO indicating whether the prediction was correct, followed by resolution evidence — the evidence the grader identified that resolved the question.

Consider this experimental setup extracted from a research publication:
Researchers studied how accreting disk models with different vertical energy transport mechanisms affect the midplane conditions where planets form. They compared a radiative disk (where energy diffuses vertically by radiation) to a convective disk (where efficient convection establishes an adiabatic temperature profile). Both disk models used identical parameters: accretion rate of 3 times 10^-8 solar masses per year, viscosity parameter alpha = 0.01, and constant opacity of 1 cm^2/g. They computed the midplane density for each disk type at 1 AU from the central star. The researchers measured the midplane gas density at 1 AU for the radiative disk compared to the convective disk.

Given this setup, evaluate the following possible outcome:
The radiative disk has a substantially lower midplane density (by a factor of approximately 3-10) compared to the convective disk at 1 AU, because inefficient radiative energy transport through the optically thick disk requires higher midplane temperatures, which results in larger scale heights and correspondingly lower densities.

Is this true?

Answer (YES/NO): NO